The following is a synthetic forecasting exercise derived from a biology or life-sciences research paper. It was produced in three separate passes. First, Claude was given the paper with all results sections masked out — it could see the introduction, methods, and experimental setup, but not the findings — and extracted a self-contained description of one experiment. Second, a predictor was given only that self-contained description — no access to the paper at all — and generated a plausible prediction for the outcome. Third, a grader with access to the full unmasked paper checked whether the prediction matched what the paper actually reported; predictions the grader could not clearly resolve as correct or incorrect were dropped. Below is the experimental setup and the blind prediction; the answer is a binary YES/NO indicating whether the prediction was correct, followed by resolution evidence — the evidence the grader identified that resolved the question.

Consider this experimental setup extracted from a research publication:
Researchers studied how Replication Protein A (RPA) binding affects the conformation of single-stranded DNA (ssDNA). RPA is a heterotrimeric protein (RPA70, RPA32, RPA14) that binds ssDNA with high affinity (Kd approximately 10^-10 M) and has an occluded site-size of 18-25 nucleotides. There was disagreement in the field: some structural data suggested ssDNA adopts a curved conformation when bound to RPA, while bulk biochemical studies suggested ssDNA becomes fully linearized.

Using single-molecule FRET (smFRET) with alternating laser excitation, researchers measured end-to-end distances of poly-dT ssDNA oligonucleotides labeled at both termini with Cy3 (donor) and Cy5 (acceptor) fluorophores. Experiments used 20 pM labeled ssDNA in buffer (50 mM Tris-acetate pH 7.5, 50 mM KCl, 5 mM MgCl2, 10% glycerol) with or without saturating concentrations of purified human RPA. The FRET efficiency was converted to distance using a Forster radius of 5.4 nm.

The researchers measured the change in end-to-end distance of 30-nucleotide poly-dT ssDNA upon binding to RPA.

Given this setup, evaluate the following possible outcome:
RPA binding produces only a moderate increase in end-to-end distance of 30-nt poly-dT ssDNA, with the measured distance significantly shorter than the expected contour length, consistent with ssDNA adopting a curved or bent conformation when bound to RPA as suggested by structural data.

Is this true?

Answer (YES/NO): YES